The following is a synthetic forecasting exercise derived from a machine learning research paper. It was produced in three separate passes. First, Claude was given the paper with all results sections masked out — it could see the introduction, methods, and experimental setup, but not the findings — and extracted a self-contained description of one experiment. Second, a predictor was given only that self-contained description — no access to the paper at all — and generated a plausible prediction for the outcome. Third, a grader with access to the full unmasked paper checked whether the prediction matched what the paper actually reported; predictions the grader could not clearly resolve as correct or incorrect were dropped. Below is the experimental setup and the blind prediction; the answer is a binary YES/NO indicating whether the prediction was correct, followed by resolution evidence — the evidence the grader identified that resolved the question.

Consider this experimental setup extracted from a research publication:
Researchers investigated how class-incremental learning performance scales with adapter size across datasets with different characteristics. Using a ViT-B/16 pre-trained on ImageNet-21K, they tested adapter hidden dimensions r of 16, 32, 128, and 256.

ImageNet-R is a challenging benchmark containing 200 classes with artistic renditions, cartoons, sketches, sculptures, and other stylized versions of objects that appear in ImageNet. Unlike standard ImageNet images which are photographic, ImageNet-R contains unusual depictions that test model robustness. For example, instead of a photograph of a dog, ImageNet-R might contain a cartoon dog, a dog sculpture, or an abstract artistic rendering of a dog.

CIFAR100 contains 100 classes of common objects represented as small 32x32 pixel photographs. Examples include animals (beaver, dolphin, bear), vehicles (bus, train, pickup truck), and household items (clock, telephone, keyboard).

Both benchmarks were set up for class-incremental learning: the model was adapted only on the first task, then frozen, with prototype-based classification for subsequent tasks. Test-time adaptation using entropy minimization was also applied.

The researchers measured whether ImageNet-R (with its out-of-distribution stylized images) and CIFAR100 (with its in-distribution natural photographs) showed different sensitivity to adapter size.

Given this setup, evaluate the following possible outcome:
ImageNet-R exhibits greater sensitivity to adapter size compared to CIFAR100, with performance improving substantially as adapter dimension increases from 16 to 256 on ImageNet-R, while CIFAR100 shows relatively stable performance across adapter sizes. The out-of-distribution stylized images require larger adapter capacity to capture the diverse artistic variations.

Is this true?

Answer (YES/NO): NO